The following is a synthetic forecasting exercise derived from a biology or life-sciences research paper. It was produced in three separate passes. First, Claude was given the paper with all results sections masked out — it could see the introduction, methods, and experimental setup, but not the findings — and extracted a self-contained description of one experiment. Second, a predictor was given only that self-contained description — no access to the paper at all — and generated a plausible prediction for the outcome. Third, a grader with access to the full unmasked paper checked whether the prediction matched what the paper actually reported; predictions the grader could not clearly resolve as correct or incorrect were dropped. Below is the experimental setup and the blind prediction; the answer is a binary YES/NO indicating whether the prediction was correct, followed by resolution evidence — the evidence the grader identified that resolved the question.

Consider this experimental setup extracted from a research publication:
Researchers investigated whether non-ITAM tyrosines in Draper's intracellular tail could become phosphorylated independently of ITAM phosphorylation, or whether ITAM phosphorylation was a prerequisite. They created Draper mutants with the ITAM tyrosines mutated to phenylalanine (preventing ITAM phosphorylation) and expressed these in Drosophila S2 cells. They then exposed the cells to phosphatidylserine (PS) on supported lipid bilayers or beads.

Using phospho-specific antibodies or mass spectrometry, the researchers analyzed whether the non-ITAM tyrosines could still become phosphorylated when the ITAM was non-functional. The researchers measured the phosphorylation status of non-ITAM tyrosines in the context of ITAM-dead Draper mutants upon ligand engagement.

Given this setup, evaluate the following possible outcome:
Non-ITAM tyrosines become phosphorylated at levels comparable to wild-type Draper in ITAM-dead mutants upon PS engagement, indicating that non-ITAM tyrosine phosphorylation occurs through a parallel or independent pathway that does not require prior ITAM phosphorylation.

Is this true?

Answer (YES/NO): NO